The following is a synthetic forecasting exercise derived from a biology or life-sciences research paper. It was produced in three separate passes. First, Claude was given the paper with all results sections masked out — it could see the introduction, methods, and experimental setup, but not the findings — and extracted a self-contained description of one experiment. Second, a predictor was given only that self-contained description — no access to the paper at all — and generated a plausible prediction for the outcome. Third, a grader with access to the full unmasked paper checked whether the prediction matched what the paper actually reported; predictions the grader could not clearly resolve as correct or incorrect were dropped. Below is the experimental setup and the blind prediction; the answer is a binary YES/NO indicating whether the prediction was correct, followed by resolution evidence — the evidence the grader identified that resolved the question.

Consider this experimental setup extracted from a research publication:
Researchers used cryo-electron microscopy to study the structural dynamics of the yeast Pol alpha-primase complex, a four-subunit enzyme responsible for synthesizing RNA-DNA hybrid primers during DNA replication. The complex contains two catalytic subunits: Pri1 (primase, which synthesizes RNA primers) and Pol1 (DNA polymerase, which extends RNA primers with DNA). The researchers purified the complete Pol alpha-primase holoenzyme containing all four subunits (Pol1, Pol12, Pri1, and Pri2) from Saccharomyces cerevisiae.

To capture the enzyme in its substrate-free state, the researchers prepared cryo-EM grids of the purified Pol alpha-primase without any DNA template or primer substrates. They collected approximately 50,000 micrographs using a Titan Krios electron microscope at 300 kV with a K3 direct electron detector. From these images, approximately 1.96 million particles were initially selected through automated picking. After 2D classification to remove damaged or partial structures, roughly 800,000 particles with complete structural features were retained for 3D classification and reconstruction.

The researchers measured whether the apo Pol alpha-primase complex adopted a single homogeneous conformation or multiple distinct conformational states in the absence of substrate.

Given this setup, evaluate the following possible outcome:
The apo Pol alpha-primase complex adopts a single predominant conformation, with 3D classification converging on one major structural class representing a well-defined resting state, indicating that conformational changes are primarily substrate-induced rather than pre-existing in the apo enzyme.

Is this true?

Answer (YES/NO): NO